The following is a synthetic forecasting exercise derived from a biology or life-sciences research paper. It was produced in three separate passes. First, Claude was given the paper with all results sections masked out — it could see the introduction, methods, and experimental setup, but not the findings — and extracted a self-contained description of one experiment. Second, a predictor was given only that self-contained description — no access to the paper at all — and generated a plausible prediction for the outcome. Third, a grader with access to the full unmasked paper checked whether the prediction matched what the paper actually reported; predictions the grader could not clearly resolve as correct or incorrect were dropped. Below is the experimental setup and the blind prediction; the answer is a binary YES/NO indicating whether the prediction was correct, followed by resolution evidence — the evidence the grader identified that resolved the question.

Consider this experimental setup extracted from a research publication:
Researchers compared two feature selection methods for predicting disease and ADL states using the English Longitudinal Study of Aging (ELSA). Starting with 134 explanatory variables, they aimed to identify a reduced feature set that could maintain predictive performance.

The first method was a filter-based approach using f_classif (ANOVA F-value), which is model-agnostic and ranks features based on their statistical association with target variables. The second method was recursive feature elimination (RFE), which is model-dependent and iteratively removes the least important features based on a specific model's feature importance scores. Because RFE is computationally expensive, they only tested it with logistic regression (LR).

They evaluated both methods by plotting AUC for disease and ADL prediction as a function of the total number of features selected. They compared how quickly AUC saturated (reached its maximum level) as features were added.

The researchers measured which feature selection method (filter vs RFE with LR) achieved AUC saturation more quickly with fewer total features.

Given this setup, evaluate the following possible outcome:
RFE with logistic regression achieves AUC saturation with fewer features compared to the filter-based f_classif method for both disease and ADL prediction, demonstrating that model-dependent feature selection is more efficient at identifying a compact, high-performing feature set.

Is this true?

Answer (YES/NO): NO